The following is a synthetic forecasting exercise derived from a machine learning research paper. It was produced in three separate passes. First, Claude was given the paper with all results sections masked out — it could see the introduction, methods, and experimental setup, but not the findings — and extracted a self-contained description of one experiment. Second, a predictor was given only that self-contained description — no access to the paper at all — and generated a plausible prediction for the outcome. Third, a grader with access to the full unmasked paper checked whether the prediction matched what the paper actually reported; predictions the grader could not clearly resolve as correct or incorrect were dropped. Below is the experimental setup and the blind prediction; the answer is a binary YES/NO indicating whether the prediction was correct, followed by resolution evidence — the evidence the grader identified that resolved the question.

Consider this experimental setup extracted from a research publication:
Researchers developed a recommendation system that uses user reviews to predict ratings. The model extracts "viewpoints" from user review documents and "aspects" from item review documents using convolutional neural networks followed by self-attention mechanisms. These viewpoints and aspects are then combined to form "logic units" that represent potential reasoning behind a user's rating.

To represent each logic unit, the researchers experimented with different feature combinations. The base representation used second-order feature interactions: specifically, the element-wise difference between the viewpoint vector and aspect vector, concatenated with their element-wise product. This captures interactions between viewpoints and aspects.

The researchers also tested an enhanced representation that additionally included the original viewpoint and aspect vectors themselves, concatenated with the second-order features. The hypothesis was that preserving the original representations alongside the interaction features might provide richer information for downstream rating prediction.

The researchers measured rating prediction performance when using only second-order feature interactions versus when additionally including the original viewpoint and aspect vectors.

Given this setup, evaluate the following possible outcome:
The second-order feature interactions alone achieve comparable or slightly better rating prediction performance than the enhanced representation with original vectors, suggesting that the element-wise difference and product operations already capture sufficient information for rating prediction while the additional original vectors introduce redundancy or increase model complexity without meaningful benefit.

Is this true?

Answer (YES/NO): YES